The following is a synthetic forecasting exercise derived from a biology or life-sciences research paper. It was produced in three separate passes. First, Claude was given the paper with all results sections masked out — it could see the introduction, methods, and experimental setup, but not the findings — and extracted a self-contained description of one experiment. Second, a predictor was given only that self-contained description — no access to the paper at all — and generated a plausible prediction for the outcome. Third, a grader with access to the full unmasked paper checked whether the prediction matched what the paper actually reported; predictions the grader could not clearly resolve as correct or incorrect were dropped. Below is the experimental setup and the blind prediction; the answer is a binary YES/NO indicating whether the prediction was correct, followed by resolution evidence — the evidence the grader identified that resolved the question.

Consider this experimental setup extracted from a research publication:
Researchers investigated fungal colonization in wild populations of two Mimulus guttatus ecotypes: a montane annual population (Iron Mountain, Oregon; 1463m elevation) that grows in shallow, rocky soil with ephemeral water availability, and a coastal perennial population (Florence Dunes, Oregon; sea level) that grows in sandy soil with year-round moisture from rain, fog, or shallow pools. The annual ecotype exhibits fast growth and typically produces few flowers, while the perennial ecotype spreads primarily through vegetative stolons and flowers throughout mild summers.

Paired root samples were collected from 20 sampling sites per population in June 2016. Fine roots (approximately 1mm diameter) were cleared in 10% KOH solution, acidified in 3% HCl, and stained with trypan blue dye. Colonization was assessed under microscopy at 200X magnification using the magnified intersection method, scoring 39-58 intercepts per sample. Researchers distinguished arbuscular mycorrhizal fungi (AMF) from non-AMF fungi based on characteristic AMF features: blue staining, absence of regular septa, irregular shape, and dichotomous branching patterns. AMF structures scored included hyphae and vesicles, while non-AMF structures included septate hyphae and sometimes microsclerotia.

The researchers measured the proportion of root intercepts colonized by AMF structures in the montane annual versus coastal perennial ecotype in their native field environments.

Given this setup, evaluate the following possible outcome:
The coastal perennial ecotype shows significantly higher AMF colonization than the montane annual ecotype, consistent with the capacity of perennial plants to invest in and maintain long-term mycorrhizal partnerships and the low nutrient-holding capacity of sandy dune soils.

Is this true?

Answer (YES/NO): NO